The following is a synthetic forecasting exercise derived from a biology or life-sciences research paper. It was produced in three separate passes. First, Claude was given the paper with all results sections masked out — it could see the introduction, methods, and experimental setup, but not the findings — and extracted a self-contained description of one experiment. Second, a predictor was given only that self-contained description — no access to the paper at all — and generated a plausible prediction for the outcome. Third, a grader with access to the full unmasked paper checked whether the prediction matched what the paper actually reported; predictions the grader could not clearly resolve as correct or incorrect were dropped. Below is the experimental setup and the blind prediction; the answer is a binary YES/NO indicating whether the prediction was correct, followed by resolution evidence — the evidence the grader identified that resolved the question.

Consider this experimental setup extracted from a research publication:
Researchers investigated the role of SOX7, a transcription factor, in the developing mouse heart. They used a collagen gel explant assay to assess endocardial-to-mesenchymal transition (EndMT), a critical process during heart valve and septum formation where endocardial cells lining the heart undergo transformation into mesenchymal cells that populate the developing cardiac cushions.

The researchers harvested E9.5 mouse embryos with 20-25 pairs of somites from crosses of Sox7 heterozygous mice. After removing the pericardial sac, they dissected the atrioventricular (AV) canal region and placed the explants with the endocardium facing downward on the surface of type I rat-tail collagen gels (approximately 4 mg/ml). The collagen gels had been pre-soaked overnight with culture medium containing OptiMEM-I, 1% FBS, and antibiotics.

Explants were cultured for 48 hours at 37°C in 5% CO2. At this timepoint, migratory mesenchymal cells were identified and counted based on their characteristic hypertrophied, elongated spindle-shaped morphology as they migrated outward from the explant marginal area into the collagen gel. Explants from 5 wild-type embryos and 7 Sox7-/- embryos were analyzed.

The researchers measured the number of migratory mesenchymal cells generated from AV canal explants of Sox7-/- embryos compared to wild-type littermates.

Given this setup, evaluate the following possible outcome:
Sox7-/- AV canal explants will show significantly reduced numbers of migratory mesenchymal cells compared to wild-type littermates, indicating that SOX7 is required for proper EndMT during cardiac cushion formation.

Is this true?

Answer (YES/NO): YES